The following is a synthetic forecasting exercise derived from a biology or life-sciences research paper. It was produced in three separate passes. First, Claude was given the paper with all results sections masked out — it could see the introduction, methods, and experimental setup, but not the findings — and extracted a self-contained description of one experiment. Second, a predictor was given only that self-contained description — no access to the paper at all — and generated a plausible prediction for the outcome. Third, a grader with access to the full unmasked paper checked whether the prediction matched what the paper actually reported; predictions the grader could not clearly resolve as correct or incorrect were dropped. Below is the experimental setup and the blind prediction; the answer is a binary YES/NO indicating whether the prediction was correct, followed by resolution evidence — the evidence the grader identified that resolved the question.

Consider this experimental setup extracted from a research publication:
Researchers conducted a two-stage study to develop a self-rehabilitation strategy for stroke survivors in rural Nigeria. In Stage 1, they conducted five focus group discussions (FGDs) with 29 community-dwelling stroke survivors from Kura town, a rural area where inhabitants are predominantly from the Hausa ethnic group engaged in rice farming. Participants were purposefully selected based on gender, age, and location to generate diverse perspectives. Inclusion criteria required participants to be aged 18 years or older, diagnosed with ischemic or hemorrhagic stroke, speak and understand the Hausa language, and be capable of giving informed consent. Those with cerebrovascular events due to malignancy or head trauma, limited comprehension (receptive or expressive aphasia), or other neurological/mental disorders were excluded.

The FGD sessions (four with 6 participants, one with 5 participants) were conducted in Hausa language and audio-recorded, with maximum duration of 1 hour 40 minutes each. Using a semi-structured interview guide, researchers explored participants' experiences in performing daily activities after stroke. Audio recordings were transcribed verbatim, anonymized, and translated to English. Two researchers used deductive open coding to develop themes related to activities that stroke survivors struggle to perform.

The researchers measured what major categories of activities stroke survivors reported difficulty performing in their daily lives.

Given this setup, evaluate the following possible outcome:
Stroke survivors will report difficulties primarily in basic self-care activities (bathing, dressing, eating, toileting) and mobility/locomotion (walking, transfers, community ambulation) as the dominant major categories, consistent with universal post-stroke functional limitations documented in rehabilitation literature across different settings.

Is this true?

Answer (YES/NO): NO